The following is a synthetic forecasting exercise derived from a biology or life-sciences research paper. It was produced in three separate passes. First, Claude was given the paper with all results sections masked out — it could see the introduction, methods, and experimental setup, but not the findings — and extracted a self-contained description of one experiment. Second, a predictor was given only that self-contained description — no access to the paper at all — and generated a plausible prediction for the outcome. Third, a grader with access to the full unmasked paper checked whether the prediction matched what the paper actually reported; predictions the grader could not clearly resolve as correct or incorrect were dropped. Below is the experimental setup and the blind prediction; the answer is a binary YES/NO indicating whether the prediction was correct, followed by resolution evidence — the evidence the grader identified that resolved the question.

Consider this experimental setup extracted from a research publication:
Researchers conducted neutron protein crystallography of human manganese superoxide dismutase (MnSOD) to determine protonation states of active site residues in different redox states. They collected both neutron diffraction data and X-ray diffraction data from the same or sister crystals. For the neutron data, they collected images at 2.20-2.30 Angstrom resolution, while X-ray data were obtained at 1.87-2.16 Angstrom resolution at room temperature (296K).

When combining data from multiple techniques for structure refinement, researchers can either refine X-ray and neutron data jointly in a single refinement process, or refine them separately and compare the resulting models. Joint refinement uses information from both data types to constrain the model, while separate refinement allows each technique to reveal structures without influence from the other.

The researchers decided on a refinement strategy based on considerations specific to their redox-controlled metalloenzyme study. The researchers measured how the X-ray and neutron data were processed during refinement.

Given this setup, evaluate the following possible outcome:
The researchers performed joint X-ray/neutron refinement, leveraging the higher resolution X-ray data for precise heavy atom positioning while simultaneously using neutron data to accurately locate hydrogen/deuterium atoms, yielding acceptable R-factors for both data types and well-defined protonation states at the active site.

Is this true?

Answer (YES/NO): NO